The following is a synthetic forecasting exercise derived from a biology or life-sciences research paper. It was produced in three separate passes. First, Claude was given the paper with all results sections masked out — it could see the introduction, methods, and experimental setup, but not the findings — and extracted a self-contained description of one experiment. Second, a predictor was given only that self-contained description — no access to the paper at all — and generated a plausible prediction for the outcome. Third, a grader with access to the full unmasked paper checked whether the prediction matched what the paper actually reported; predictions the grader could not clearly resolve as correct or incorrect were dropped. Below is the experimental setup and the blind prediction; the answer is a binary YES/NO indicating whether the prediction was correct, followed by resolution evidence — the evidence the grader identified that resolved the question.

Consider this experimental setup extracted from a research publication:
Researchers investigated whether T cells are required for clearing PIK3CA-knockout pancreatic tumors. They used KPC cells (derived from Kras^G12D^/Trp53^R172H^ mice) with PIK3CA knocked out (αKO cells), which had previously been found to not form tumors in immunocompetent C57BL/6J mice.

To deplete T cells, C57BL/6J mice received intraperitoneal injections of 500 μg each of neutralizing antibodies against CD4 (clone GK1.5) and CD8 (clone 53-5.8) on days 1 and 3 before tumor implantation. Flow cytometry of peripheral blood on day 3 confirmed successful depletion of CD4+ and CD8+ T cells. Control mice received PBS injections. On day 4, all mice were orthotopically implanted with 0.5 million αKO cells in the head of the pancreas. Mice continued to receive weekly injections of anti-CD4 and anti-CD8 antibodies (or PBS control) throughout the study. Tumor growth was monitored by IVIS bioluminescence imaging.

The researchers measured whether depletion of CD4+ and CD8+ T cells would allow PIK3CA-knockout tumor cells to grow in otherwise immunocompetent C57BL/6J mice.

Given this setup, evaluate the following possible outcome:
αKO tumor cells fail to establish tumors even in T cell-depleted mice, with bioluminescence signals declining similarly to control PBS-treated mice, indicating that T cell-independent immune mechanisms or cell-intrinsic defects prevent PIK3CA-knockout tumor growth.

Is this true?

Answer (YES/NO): NO